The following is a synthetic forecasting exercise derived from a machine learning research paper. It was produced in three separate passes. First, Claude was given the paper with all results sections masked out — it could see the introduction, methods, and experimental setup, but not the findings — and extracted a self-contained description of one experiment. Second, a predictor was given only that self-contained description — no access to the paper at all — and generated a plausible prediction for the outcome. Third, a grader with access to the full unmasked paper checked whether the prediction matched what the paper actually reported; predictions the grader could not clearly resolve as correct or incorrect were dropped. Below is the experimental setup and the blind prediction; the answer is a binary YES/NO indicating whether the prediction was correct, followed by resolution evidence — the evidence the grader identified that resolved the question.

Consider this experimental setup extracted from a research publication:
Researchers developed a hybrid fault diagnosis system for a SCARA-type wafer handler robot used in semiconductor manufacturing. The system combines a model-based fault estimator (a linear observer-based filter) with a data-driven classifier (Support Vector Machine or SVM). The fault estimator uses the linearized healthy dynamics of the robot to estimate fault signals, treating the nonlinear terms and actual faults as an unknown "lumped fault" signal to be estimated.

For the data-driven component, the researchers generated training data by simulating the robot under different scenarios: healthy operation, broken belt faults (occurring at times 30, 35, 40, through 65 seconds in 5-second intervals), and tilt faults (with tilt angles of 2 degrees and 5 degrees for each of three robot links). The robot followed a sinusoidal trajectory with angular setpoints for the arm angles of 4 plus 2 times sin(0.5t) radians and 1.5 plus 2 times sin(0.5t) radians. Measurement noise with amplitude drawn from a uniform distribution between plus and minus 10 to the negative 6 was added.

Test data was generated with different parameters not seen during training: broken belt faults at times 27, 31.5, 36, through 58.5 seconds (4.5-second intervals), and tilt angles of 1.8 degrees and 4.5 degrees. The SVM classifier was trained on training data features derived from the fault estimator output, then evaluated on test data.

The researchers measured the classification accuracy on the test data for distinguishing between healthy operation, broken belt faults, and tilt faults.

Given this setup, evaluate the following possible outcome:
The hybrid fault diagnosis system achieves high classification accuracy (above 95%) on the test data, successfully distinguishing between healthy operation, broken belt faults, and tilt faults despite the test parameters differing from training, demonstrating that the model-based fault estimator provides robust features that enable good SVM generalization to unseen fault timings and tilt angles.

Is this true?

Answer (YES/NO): YES